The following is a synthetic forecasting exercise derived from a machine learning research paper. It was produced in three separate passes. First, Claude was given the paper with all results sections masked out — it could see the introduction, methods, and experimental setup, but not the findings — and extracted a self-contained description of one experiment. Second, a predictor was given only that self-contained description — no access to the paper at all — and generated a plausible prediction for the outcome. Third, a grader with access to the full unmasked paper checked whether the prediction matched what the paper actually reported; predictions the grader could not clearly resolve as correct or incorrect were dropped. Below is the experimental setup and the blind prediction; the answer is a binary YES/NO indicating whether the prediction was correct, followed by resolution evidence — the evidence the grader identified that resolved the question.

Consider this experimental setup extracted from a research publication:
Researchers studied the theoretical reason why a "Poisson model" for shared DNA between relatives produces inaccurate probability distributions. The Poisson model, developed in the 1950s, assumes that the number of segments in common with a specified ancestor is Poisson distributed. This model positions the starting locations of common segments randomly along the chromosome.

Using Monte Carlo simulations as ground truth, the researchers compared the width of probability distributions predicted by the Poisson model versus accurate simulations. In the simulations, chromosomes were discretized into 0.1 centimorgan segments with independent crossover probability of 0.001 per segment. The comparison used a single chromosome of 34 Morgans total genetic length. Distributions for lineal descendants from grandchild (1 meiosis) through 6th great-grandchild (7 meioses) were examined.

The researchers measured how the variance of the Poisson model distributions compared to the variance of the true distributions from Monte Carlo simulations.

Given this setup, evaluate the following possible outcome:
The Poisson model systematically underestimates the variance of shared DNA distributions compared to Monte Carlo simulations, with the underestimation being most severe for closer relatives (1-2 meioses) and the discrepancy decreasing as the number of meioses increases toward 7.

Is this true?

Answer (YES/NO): NO